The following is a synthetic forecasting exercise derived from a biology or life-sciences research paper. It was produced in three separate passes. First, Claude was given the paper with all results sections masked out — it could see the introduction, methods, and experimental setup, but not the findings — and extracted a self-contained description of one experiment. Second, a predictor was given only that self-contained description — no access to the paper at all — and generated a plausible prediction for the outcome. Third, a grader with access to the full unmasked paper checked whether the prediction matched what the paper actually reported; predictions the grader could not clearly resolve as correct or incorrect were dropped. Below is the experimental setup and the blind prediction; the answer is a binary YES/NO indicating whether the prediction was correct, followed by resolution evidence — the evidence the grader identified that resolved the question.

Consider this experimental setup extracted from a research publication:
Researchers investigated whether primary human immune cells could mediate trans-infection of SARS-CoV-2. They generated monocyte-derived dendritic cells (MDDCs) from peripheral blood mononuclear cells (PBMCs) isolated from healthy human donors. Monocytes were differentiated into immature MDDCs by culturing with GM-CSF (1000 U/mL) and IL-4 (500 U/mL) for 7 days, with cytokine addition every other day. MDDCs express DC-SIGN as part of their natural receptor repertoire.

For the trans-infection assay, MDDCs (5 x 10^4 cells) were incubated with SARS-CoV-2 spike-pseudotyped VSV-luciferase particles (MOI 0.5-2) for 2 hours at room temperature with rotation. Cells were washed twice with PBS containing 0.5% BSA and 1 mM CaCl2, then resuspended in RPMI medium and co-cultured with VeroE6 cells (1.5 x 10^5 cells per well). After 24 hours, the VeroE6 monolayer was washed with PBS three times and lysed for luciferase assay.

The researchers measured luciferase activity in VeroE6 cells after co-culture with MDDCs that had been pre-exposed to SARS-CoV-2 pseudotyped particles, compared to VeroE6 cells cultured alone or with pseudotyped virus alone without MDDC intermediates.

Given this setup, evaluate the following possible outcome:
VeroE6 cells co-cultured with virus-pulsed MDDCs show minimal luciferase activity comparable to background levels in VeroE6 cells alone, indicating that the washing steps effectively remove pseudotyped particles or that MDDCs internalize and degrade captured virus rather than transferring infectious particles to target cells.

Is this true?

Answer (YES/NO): NO